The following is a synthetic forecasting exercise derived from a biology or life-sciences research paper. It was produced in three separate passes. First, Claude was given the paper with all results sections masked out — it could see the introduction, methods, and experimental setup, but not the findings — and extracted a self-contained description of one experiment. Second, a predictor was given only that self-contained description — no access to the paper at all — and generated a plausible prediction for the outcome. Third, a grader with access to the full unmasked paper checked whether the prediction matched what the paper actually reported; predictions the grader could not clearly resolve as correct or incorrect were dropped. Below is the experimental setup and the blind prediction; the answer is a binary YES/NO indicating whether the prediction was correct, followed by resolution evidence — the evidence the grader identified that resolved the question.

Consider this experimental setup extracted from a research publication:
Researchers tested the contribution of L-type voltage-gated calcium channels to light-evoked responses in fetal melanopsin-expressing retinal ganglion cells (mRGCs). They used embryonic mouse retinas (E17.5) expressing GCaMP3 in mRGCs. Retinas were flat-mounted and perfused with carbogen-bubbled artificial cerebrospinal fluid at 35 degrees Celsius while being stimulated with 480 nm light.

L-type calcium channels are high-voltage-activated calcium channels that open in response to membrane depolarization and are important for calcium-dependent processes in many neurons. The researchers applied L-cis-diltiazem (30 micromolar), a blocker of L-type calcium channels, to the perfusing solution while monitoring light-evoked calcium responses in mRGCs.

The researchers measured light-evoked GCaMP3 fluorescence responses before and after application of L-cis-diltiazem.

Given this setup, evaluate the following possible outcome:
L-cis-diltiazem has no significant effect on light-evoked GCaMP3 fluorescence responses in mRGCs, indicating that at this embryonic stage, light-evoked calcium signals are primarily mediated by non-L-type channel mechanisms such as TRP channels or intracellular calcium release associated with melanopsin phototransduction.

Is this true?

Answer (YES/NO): NO